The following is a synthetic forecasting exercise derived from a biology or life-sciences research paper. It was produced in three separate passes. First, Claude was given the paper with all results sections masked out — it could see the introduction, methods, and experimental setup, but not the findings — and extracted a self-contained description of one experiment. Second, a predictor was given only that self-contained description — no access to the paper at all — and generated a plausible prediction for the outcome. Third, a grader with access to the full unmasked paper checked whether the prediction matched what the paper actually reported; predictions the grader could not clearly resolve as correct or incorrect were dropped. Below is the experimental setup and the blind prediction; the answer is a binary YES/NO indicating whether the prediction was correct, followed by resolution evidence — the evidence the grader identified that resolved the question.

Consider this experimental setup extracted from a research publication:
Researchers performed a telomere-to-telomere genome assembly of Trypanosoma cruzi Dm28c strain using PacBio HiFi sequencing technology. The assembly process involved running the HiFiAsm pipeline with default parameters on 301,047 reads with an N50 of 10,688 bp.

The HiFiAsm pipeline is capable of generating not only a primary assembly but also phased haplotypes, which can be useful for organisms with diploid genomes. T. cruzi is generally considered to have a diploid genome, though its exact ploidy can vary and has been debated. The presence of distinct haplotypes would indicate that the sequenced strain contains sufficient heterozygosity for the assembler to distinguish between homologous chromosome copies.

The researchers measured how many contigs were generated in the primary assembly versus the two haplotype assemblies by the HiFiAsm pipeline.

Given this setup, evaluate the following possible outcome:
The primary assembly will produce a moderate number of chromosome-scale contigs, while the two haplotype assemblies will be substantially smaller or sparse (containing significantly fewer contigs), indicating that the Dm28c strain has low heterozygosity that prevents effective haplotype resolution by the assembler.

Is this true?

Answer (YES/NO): NO